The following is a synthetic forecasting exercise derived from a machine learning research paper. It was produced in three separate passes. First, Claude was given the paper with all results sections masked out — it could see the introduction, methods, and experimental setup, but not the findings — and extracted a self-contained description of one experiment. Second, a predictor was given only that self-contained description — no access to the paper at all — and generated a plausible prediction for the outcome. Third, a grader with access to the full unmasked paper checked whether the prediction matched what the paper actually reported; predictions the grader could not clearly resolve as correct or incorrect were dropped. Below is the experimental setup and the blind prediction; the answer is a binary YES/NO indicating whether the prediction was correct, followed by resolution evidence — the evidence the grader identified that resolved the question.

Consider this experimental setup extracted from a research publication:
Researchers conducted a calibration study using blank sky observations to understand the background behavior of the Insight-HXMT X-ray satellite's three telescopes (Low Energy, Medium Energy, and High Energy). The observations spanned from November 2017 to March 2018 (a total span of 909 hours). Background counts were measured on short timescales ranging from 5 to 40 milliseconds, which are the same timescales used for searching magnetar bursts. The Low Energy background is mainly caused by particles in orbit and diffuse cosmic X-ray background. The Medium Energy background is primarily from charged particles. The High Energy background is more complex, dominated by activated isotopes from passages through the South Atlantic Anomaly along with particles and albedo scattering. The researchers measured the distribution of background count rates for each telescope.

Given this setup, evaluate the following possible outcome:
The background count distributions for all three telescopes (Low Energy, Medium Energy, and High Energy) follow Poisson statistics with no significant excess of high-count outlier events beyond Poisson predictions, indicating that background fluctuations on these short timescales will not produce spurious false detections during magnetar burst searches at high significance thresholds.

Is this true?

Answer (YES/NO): NO